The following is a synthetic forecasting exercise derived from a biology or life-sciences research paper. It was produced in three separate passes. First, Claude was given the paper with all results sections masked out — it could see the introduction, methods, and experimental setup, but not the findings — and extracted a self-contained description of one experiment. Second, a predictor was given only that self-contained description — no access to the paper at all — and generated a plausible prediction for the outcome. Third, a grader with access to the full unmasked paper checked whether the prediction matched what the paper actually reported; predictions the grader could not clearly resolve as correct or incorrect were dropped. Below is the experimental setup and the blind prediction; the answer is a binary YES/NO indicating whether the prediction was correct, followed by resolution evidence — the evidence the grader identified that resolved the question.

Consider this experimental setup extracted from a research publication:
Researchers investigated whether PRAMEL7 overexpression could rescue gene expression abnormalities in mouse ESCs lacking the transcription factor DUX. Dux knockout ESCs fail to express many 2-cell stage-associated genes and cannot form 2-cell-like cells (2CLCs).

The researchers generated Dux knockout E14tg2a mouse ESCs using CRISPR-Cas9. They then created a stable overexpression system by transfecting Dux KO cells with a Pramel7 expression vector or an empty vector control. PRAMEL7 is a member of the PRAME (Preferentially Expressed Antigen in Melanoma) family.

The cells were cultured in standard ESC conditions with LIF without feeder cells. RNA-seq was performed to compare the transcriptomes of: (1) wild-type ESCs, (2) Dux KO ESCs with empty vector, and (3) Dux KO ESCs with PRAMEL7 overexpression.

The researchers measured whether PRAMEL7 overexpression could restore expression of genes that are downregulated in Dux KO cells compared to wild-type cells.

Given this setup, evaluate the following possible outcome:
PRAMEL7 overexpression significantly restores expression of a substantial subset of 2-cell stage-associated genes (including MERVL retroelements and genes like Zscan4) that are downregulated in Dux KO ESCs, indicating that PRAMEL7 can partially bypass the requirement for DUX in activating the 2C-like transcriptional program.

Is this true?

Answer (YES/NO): NO